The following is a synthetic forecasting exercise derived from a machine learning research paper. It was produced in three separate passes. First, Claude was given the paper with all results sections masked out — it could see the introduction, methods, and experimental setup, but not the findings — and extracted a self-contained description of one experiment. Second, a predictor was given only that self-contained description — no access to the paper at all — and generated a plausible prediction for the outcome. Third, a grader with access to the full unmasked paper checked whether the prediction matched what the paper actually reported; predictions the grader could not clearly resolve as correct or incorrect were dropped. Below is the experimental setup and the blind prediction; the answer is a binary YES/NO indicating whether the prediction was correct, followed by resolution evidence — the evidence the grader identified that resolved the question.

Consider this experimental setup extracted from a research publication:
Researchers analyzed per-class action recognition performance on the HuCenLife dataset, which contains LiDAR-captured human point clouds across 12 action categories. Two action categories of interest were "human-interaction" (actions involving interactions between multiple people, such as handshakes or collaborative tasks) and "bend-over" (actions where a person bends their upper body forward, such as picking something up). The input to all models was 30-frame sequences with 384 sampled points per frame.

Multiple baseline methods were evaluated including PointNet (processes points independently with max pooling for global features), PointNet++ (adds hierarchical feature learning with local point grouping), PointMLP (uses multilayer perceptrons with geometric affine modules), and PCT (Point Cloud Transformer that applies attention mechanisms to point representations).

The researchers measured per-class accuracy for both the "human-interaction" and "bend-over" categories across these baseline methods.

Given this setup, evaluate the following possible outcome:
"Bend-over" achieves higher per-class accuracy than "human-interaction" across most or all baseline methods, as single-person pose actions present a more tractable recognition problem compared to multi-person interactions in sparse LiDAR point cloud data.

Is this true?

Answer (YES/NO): YES